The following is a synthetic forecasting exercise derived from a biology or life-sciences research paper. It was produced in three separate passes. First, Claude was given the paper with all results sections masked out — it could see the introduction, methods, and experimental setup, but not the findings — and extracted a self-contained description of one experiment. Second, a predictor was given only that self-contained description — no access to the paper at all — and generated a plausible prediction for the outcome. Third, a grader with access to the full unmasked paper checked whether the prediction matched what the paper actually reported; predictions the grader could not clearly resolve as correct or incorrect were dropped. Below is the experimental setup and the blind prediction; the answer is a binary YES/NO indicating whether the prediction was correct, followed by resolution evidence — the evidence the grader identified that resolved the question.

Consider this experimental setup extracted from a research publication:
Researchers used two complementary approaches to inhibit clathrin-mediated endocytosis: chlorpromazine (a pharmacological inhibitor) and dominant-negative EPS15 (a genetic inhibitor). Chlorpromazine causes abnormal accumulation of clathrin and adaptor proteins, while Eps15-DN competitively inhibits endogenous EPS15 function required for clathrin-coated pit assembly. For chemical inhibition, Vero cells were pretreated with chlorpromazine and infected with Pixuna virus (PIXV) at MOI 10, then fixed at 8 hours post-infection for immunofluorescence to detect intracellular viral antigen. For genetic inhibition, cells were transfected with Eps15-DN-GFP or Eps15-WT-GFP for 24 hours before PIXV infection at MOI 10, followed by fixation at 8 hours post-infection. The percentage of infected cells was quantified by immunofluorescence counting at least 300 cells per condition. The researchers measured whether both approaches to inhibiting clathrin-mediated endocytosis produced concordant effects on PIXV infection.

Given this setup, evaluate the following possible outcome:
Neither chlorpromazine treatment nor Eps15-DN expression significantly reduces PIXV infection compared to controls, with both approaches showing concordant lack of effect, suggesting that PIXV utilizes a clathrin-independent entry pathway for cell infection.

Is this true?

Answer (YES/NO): NO